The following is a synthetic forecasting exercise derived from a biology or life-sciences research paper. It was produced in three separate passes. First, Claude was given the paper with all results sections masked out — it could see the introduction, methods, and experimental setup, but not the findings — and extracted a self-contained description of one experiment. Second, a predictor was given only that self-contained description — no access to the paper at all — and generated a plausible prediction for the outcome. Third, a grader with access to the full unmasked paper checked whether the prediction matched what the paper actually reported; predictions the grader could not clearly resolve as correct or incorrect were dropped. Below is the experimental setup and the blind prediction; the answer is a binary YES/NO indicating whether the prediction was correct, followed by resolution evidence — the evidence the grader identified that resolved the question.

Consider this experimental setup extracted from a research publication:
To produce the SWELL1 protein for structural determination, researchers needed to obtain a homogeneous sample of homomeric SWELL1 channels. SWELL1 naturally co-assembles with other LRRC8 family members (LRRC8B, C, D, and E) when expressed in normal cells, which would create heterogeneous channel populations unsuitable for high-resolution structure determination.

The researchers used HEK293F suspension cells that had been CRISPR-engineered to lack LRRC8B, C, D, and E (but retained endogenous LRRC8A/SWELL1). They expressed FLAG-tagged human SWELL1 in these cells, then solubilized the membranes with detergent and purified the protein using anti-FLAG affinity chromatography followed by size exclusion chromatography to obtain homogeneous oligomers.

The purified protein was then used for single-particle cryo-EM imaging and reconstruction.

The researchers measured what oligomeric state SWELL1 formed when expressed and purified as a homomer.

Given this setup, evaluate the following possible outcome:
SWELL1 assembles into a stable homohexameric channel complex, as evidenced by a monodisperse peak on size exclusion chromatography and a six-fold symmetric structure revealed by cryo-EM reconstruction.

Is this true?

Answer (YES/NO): NO